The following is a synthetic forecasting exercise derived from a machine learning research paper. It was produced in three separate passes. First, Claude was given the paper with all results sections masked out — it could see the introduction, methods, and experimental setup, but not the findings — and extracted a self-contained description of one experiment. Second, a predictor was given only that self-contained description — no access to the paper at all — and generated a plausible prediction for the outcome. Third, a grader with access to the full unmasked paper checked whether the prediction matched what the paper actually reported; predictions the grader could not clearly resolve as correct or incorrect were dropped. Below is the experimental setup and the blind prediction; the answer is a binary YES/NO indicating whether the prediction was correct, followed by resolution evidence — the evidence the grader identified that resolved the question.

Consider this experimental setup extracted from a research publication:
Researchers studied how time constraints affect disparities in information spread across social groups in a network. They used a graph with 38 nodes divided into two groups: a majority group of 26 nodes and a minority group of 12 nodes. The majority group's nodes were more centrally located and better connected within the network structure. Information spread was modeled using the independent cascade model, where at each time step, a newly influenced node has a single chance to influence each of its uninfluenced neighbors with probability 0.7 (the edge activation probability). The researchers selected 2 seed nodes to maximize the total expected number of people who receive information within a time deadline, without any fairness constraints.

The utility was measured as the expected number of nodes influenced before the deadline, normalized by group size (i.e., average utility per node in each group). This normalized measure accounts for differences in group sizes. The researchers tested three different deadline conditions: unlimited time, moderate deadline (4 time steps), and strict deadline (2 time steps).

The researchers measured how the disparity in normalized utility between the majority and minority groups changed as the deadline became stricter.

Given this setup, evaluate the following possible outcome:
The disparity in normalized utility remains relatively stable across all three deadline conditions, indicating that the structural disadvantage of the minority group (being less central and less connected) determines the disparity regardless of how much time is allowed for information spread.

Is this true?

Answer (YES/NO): NO